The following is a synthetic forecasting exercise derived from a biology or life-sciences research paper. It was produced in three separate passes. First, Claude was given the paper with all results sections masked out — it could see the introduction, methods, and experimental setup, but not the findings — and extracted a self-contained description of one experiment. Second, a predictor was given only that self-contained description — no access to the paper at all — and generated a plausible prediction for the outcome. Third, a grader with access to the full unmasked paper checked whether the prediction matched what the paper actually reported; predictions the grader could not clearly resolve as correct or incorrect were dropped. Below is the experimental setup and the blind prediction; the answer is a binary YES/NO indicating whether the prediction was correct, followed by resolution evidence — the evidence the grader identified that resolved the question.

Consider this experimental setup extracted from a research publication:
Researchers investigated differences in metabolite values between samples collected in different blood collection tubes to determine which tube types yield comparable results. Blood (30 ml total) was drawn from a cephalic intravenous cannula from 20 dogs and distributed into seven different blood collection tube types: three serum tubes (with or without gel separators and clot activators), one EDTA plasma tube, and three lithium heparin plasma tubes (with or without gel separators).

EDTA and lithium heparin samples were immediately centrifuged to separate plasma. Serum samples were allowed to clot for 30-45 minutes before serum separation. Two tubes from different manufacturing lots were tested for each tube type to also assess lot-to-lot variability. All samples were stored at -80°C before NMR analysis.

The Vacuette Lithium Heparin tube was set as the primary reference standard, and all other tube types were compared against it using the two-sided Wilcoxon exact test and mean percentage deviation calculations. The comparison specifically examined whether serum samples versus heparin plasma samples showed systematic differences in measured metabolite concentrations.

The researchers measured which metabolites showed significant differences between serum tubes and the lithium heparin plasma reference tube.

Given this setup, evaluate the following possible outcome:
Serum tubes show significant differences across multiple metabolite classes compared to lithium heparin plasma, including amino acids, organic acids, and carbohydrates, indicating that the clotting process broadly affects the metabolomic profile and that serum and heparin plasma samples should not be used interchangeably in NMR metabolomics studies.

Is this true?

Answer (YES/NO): NO